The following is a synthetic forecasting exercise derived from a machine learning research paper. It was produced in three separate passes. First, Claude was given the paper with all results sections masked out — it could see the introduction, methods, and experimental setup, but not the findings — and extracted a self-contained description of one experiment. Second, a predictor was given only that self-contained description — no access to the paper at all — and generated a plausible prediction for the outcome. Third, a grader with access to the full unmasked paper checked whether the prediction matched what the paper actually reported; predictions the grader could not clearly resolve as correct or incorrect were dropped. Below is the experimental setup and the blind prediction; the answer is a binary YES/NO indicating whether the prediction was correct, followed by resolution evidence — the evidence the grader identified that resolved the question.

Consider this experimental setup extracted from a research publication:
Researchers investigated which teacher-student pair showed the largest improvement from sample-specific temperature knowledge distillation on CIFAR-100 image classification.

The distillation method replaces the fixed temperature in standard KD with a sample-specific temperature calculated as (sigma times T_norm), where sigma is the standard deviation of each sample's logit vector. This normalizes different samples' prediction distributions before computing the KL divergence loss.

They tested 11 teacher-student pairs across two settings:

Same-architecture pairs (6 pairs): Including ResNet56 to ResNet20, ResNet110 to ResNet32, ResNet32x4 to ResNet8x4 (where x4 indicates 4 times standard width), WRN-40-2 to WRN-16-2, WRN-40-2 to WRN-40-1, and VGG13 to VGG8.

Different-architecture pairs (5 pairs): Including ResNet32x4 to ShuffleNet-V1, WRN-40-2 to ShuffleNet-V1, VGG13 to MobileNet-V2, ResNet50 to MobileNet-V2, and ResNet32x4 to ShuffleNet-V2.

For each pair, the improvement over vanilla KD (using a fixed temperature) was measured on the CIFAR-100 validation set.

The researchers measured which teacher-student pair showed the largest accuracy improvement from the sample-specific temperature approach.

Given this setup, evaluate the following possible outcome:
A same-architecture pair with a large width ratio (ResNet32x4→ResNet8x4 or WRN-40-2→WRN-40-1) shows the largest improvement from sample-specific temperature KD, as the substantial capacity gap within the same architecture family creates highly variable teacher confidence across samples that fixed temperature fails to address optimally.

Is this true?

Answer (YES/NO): YES